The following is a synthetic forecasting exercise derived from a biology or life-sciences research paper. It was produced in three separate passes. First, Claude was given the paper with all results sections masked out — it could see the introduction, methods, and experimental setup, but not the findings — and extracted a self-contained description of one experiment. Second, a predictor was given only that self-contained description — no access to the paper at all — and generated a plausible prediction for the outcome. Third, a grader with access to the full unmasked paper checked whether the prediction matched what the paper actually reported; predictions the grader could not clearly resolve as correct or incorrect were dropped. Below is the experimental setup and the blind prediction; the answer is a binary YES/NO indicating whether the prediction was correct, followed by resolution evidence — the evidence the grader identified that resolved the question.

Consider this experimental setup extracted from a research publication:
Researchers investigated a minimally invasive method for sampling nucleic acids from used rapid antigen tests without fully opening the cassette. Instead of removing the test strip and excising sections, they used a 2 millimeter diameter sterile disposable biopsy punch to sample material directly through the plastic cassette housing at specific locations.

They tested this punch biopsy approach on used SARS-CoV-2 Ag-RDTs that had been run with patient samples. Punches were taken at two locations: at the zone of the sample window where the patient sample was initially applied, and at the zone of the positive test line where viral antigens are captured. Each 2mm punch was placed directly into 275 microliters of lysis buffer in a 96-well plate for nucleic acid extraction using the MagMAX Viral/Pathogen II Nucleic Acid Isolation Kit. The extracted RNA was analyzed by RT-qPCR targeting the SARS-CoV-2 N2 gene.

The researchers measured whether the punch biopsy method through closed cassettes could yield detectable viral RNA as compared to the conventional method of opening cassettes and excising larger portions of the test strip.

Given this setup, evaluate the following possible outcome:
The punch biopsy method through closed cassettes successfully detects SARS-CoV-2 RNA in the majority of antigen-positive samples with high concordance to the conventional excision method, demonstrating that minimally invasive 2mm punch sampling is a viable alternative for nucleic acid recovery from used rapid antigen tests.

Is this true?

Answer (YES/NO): YES